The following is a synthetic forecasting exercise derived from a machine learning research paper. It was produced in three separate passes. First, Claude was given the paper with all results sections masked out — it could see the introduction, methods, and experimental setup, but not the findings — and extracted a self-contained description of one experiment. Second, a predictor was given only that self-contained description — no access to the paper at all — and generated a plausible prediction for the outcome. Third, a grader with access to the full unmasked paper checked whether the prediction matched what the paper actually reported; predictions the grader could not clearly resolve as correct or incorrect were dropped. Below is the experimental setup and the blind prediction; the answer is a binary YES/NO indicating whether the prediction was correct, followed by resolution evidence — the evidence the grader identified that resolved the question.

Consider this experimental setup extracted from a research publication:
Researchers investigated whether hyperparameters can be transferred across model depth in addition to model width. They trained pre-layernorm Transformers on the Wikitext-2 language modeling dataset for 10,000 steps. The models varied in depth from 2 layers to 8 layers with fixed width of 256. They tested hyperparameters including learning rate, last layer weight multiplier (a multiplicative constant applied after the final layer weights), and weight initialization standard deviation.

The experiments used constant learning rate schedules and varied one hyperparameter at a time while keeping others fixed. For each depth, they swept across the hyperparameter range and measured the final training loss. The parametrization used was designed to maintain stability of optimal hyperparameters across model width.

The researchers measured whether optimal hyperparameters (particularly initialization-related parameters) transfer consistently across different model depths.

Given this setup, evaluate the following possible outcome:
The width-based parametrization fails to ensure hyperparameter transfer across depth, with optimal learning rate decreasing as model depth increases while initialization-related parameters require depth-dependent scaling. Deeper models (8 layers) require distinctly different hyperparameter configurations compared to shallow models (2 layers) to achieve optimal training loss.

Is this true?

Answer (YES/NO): NO